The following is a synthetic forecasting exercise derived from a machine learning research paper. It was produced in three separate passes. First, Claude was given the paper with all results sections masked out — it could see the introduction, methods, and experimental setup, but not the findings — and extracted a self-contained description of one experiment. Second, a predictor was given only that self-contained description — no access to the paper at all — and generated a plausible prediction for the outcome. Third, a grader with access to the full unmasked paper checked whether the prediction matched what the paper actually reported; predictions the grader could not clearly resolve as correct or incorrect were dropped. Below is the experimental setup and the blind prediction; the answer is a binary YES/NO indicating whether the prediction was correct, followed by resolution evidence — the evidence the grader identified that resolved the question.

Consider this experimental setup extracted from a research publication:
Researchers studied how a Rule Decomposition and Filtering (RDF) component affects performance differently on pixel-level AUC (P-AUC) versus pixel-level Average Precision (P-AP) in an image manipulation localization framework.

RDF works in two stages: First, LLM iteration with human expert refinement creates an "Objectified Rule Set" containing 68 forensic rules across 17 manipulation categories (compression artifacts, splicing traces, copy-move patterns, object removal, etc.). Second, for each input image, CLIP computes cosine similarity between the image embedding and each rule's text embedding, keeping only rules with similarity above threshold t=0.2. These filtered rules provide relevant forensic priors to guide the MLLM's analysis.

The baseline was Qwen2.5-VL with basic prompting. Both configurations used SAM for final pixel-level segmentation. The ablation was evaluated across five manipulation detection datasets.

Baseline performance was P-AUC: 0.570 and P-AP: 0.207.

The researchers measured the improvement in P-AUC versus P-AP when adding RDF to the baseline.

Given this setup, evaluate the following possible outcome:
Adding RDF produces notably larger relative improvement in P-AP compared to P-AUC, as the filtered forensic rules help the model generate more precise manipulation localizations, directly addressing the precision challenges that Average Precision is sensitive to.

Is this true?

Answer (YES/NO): NO